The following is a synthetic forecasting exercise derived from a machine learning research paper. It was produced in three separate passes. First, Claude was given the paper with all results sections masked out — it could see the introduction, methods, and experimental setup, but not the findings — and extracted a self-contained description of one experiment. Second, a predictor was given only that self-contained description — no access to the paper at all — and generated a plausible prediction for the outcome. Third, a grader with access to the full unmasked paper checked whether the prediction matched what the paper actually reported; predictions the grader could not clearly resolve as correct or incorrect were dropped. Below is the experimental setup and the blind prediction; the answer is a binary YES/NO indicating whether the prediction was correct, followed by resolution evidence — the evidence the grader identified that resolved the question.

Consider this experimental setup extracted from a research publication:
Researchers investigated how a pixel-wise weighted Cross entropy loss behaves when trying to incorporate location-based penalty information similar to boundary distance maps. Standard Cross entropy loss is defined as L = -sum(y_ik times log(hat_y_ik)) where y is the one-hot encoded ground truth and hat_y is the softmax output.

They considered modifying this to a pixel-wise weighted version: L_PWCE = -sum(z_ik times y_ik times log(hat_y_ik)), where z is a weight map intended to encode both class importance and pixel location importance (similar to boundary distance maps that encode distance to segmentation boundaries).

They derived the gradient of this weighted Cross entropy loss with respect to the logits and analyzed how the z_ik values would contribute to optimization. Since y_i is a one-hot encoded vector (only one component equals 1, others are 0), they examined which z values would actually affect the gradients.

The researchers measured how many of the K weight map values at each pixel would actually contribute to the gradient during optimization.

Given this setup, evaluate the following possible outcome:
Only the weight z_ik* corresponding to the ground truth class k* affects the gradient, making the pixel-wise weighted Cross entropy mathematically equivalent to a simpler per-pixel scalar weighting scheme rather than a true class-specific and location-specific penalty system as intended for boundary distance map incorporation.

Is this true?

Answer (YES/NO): YES